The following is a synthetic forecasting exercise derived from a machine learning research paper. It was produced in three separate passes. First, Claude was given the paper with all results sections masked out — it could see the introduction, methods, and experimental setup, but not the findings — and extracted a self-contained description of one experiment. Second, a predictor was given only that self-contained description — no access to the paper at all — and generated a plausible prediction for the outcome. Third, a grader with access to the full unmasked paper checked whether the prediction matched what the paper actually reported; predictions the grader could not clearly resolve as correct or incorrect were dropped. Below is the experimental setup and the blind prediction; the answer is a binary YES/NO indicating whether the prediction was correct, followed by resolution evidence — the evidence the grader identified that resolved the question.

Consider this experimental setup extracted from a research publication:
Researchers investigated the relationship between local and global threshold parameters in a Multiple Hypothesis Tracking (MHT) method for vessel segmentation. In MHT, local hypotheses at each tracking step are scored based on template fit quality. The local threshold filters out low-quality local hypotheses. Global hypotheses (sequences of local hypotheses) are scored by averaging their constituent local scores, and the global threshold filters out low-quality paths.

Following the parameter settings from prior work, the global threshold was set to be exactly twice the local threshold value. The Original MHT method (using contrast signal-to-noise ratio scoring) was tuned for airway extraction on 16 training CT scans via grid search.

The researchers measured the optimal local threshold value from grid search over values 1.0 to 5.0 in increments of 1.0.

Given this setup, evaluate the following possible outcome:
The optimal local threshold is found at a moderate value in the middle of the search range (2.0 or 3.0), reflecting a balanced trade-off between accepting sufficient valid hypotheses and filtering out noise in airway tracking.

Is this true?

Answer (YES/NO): NO